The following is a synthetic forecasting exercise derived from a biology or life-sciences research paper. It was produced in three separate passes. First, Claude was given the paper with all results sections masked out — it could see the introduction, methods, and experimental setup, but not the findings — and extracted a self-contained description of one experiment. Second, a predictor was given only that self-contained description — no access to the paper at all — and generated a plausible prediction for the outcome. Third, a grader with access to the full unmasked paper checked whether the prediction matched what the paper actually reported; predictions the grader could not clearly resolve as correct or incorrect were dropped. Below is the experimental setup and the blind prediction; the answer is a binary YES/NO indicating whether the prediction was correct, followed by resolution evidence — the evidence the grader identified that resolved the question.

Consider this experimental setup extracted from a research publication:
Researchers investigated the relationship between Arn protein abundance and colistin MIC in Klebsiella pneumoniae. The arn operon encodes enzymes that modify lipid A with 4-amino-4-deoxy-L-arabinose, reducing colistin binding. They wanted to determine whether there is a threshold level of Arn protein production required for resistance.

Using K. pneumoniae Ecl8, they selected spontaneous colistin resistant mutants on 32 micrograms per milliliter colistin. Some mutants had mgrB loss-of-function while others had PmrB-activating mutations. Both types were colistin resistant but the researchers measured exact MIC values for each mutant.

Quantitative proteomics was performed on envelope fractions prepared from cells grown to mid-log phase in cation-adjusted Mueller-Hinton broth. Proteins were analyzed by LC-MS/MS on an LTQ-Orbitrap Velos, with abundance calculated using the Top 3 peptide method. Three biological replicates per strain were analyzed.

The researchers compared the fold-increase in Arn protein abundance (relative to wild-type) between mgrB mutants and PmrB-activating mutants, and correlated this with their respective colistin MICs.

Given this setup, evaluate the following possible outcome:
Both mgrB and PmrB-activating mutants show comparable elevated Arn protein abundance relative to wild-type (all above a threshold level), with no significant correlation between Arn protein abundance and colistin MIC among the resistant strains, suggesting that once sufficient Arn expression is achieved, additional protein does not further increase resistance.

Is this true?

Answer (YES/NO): NO